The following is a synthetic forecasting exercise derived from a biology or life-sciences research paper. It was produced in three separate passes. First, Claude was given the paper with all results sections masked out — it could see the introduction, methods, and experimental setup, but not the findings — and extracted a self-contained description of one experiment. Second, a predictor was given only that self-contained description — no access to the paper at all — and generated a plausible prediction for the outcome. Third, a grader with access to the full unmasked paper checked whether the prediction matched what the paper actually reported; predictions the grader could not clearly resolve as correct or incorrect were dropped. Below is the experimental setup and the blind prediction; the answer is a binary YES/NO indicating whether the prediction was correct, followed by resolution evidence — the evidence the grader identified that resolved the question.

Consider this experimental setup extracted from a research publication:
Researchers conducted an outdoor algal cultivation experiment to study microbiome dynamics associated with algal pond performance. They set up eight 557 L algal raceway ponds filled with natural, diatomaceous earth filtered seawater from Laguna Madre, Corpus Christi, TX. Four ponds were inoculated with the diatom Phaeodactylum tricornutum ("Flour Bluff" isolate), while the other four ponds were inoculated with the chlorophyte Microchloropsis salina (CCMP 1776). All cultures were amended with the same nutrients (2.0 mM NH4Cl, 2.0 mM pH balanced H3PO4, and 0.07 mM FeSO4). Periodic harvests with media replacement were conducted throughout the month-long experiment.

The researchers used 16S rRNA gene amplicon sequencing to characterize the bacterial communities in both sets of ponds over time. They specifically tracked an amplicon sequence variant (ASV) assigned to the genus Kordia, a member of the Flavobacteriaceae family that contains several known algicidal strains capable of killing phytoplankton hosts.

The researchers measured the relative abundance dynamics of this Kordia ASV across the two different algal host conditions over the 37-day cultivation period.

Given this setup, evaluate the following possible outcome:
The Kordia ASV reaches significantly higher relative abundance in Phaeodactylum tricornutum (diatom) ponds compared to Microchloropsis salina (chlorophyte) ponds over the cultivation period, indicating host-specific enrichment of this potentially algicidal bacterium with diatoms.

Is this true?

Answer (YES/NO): YES